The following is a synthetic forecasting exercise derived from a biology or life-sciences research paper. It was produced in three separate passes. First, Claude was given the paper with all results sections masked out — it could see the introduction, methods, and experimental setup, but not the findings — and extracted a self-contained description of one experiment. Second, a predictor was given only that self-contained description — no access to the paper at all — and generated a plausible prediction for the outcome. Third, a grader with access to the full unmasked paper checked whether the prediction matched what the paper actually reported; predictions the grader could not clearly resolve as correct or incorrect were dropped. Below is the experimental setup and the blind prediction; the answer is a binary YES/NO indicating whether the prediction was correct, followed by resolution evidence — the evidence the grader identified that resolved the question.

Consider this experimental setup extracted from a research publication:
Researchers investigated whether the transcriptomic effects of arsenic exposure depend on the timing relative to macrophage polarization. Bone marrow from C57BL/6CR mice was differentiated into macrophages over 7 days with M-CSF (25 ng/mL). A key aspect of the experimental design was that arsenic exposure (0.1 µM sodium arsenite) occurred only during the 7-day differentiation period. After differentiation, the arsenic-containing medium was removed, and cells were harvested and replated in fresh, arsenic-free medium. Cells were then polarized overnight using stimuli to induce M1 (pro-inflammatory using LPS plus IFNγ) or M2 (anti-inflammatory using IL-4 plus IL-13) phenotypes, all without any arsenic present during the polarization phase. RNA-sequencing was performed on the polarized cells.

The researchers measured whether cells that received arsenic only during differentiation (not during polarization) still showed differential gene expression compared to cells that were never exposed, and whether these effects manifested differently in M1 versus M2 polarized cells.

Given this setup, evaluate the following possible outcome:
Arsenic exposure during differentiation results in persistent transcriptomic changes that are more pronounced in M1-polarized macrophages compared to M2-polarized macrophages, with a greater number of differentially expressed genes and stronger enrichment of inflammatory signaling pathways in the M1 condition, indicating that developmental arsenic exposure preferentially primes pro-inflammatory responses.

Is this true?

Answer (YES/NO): NO